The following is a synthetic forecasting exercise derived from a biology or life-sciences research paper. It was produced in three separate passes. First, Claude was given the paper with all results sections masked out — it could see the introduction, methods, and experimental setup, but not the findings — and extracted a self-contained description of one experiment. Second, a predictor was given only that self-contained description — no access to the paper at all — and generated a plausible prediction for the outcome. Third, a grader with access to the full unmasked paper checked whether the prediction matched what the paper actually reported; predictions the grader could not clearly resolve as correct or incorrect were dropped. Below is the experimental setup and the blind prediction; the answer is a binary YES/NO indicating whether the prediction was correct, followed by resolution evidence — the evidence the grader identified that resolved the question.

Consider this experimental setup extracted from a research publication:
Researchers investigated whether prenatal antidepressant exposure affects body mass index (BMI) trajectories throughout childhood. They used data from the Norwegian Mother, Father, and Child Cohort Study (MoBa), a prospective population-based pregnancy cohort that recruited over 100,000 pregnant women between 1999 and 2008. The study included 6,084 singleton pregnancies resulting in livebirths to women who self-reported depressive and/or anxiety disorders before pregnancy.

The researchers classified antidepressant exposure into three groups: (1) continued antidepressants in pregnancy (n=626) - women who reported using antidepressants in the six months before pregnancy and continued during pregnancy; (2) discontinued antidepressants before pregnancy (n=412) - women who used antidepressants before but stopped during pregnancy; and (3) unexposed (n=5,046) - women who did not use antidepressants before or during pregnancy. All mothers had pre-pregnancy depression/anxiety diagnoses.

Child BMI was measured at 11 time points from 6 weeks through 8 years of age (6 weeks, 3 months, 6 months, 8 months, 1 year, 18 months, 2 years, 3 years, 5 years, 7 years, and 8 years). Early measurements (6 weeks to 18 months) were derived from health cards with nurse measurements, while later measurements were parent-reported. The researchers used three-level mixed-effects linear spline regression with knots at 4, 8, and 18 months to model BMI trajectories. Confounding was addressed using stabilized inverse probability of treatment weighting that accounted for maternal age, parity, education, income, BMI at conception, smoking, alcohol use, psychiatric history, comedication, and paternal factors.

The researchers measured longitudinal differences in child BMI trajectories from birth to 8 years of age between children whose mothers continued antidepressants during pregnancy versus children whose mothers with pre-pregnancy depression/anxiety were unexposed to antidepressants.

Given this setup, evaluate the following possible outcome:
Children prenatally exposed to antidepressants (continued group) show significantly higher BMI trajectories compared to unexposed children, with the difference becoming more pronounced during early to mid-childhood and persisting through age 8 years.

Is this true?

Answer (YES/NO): NO